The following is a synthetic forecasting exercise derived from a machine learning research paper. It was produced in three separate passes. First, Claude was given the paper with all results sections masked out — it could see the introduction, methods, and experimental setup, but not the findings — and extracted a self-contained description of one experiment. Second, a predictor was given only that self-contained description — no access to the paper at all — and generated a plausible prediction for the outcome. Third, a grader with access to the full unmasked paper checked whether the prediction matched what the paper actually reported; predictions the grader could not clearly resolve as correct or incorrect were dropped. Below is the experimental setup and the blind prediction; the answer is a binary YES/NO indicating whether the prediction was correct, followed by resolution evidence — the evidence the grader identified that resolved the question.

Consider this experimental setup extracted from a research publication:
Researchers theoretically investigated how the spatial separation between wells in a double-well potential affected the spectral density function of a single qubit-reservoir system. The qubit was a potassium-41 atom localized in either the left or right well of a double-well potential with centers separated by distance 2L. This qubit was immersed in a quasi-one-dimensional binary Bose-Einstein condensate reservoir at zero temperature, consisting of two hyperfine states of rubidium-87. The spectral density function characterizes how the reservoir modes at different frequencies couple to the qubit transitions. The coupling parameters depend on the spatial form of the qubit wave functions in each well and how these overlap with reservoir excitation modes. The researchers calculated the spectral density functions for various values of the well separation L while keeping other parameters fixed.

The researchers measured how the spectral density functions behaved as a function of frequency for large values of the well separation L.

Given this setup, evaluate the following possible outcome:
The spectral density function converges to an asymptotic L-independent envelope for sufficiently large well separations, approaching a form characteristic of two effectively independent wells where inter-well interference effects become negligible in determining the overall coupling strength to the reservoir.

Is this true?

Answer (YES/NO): NO